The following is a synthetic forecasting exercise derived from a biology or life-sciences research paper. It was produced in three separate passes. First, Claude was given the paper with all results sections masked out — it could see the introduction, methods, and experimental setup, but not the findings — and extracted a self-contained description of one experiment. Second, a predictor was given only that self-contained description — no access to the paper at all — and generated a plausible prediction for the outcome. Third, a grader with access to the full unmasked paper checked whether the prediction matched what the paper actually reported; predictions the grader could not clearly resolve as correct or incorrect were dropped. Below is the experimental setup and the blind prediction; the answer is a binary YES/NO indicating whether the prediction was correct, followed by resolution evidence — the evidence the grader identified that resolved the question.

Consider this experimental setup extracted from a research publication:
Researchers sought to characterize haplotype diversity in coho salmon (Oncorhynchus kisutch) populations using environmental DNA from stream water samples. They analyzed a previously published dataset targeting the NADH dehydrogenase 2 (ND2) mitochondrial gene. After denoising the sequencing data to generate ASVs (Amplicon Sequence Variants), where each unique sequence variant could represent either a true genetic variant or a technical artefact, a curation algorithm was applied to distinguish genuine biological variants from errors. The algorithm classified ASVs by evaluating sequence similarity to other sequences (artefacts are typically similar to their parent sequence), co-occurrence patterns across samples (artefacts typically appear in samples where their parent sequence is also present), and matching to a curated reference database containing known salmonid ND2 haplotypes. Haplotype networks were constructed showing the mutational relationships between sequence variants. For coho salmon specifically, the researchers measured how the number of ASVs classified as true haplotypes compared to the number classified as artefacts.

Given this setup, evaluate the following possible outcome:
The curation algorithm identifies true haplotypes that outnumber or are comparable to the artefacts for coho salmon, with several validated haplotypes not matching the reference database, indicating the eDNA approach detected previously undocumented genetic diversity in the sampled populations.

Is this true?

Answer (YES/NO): NO